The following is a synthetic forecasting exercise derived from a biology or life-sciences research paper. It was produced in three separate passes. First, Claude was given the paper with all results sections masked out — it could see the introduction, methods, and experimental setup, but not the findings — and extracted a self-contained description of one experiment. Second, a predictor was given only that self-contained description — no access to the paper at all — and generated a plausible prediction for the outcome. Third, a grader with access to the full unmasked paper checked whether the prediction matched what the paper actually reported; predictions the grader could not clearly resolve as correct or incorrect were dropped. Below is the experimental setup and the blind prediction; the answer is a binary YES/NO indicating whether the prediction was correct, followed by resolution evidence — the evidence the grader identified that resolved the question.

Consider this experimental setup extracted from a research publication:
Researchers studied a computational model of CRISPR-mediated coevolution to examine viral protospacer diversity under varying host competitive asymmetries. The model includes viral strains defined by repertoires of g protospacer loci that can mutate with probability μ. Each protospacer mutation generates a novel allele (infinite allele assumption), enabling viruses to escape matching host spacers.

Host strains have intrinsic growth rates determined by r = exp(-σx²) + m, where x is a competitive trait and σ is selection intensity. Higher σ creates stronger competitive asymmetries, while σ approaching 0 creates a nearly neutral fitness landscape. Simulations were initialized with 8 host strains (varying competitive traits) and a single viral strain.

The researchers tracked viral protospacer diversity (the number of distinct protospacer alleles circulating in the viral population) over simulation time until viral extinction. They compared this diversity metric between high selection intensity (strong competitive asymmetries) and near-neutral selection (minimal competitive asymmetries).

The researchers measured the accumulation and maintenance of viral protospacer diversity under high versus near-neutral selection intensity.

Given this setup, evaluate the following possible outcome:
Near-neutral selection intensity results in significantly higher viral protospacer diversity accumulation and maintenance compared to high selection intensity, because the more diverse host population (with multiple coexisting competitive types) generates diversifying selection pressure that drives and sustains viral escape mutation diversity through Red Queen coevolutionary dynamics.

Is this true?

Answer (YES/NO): NO